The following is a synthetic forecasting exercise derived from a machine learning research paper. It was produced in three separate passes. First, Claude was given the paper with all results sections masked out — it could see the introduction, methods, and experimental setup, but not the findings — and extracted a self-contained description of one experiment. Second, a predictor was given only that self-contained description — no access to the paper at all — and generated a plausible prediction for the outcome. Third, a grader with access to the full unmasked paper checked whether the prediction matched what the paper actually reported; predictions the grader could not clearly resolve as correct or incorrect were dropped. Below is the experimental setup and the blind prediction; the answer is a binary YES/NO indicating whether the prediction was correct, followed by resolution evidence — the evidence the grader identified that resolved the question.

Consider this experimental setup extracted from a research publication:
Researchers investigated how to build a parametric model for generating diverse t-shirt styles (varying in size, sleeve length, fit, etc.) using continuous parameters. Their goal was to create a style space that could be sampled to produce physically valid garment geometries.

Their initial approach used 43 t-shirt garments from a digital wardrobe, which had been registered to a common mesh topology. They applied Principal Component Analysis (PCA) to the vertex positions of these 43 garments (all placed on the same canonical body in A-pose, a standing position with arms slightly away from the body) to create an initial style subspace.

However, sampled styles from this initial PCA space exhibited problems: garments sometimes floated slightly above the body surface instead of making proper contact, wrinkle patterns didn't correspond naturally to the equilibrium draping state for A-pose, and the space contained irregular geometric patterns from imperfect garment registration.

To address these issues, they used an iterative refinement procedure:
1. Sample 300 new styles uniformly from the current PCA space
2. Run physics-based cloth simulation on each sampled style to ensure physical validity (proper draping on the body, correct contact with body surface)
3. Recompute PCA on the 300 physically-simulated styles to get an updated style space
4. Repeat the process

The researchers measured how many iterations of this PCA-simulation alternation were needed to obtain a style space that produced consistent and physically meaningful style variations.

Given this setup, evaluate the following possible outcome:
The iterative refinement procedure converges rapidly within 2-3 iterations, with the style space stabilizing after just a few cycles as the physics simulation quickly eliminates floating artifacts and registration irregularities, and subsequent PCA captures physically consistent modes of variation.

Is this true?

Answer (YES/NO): YES